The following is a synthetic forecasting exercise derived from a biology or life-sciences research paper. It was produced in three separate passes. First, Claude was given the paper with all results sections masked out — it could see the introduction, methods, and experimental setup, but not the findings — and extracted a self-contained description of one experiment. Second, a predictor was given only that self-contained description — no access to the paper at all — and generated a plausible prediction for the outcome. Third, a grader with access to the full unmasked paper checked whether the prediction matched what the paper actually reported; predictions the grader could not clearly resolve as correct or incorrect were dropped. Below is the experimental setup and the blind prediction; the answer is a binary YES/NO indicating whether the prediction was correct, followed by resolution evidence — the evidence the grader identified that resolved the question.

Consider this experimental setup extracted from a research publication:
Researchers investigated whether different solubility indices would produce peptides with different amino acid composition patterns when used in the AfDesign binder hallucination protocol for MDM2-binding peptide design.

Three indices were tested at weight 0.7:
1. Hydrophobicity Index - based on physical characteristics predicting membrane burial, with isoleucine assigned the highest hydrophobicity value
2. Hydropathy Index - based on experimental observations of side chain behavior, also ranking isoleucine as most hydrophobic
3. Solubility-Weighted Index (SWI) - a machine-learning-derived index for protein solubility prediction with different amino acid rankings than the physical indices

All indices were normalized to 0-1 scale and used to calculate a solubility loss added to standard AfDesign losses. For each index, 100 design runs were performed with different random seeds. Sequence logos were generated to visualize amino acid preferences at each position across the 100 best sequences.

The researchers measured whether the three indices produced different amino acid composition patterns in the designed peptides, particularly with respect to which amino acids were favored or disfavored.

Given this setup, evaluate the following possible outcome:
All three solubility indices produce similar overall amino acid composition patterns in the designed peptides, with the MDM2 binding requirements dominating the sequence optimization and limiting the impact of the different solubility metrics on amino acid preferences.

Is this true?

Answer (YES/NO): NO